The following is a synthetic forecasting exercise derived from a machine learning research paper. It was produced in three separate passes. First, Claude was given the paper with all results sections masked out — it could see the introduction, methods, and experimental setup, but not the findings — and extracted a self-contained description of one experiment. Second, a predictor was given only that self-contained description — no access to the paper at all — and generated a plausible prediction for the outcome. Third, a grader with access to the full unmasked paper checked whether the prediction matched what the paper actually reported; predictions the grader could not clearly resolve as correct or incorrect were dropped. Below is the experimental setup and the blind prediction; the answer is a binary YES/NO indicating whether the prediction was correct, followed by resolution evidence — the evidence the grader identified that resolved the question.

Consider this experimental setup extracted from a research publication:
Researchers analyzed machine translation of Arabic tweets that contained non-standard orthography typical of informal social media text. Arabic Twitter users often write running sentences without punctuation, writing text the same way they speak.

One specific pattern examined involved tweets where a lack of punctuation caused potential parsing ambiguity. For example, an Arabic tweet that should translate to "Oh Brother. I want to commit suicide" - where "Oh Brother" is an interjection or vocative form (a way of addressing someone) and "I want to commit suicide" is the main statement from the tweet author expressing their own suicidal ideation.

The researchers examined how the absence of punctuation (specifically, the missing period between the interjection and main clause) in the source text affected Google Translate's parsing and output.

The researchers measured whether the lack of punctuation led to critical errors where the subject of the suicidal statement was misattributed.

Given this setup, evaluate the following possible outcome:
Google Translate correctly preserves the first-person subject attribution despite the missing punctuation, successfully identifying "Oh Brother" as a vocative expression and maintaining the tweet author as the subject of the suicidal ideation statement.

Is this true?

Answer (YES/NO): NO